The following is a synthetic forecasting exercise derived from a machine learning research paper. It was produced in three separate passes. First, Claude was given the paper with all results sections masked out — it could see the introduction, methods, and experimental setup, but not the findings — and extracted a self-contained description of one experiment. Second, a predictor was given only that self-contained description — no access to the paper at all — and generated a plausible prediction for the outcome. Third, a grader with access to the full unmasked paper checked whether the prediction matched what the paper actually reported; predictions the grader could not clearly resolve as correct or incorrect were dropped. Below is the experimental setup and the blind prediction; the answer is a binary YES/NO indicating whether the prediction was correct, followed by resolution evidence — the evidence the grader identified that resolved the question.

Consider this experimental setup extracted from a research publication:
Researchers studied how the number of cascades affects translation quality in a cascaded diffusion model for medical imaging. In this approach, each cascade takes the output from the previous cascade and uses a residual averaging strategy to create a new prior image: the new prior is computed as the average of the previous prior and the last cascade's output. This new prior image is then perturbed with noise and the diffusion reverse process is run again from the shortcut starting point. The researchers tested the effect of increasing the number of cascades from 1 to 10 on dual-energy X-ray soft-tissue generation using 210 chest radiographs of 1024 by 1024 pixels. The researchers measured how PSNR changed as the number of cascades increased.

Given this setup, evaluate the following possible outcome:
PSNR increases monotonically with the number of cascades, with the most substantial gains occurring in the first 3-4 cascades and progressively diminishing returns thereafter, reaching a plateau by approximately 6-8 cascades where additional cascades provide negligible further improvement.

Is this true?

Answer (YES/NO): NO